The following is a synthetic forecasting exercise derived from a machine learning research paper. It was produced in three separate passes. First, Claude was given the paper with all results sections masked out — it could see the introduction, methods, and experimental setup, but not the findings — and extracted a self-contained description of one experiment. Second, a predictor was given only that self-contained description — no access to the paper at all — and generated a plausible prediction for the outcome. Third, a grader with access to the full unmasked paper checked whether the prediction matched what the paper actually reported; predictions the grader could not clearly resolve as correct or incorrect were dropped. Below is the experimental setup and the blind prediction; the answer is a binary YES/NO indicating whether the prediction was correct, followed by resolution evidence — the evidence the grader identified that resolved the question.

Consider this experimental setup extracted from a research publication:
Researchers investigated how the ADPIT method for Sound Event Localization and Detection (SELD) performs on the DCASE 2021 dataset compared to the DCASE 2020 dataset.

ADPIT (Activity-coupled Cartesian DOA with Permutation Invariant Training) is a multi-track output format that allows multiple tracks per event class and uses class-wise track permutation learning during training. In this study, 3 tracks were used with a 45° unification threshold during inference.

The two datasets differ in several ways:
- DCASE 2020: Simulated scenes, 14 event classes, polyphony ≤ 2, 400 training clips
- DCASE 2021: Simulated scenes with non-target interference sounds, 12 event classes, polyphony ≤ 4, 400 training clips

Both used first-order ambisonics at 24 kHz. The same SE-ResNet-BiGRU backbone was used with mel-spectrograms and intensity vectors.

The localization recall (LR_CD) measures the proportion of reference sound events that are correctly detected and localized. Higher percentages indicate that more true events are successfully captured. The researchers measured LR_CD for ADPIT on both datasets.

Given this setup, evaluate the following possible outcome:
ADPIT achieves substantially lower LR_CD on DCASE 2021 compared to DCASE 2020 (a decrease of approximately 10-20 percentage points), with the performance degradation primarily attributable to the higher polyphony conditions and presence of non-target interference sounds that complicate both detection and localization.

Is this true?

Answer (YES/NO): YES